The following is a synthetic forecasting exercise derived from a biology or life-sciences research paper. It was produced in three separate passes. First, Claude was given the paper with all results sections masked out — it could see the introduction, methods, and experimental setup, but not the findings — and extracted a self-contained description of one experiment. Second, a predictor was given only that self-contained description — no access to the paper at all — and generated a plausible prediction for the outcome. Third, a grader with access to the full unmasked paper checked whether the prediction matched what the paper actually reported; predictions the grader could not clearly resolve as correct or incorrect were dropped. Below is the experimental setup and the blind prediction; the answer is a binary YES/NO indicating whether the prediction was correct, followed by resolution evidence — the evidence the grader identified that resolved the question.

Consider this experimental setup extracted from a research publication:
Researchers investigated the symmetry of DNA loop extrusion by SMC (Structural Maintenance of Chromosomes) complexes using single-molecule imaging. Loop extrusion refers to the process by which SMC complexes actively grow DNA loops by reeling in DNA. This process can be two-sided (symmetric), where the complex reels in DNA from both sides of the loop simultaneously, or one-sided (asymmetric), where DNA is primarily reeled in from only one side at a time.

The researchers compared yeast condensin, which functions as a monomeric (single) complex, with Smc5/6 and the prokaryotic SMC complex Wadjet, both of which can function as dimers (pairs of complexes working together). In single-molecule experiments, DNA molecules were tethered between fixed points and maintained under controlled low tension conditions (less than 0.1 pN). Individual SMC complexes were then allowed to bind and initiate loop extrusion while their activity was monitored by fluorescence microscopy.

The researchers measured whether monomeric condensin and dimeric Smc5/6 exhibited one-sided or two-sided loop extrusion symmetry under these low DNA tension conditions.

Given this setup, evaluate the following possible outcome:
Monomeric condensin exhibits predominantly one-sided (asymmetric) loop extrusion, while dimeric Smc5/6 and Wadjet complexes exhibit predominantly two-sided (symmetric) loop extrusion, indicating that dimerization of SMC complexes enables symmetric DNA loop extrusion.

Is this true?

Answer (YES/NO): YES